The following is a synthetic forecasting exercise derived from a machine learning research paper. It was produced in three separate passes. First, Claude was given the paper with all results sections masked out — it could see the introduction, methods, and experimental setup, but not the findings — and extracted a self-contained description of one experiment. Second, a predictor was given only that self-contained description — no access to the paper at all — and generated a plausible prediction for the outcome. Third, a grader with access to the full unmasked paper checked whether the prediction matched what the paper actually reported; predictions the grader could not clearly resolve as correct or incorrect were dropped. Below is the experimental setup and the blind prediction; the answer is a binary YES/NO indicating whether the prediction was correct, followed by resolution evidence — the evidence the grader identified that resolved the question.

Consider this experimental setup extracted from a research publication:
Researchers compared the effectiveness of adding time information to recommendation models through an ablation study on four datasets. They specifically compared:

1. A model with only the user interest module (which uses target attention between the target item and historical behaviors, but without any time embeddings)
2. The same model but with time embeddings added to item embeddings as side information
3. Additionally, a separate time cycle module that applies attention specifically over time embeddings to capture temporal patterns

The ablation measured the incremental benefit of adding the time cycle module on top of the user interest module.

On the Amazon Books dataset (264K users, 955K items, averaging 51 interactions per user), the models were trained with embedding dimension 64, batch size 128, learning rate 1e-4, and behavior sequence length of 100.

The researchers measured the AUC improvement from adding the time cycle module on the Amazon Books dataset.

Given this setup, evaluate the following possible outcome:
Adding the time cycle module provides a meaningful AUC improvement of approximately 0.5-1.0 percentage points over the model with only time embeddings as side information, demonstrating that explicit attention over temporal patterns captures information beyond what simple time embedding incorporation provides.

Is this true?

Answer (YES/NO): NO